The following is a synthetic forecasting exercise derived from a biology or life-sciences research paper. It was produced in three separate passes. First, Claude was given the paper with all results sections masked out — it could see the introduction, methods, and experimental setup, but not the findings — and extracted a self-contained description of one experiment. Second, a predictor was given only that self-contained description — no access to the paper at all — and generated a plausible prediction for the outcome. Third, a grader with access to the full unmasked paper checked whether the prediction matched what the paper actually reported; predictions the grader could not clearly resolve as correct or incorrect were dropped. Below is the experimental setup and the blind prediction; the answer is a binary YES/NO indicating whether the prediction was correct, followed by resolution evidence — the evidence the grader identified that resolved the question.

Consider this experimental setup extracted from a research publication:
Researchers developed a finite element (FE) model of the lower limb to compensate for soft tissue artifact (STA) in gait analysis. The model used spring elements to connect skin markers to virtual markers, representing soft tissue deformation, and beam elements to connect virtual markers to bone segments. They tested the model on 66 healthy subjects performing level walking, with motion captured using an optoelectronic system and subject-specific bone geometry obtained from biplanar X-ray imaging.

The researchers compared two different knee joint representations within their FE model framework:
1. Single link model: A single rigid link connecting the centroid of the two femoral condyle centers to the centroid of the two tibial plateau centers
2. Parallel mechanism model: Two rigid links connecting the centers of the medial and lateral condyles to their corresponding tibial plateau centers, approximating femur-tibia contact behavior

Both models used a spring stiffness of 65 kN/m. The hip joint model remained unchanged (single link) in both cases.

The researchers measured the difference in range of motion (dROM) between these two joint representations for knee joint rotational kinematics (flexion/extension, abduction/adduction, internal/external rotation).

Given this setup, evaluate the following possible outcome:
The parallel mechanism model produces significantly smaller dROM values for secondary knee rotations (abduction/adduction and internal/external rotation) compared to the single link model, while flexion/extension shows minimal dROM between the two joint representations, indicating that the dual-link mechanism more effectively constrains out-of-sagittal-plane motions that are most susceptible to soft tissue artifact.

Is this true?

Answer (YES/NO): NO